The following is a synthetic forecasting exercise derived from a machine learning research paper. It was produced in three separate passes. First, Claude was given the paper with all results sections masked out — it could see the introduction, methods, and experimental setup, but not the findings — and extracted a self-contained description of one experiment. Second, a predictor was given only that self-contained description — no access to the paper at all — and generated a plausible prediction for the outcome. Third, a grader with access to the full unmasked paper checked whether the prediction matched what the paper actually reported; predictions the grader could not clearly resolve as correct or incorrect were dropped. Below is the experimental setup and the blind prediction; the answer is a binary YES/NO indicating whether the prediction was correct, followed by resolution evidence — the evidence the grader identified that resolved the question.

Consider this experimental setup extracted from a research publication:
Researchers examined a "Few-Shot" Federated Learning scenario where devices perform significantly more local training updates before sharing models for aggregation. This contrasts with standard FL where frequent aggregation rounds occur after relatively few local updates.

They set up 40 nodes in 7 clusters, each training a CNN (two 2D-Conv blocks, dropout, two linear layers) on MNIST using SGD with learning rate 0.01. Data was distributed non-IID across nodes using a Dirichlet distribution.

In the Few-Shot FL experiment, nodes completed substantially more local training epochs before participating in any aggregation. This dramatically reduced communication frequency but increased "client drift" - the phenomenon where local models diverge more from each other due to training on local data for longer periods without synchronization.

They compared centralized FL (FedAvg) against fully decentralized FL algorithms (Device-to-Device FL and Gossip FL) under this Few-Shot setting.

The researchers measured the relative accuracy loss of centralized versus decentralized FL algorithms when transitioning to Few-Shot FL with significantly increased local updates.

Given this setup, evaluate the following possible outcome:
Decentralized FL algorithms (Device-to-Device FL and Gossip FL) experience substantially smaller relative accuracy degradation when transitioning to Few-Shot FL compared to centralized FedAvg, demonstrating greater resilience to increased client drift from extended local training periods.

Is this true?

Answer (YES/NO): NO